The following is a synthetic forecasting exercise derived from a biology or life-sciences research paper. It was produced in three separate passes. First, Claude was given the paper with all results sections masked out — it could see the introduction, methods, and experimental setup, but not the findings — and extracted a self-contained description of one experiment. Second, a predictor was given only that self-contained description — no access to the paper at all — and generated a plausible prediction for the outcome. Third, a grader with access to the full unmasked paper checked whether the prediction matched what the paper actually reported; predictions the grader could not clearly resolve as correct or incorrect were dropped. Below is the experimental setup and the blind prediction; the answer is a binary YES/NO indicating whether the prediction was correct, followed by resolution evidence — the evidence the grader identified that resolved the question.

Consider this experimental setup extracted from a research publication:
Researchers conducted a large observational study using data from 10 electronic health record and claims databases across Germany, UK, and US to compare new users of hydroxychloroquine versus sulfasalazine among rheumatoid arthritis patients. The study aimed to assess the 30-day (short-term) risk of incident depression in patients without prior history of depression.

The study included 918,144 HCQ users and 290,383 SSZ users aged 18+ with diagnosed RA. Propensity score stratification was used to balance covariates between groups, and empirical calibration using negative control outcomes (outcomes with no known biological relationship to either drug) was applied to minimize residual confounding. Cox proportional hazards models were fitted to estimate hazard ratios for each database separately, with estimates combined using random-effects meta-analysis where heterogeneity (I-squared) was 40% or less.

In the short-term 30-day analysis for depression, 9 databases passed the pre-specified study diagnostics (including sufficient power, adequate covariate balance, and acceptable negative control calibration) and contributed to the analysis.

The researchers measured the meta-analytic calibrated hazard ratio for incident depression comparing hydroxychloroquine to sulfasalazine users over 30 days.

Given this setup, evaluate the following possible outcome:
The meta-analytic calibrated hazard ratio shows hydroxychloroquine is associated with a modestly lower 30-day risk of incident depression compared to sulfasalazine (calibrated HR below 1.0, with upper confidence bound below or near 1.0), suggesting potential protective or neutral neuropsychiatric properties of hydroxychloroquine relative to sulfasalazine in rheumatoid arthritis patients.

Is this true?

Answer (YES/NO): NO